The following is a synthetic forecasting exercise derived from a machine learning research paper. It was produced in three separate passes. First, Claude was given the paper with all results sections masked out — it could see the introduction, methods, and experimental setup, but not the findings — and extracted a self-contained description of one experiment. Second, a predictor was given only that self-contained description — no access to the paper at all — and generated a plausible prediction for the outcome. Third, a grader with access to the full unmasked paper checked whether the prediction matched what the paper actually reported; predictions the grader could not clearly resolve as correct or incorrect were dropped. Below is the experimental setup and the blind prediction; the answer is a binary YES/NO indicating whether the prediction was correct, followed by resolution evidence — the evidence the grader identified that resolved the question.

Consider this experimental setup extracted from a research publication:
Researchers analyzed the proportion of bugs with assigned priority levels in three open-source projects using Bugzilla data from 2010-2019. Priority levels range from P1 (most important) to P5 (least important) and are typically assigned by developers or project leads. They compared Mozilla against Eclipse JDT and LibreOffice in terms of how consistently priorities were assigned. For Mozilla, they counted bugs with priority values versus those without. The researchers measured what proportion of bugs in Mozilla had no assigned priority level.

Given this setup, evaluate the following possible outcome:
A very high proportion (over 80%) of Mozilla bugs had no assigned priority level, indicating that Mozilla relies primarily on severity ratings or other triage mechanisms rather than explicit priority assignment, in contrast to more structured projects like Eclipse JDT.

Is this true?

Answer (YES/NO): NO